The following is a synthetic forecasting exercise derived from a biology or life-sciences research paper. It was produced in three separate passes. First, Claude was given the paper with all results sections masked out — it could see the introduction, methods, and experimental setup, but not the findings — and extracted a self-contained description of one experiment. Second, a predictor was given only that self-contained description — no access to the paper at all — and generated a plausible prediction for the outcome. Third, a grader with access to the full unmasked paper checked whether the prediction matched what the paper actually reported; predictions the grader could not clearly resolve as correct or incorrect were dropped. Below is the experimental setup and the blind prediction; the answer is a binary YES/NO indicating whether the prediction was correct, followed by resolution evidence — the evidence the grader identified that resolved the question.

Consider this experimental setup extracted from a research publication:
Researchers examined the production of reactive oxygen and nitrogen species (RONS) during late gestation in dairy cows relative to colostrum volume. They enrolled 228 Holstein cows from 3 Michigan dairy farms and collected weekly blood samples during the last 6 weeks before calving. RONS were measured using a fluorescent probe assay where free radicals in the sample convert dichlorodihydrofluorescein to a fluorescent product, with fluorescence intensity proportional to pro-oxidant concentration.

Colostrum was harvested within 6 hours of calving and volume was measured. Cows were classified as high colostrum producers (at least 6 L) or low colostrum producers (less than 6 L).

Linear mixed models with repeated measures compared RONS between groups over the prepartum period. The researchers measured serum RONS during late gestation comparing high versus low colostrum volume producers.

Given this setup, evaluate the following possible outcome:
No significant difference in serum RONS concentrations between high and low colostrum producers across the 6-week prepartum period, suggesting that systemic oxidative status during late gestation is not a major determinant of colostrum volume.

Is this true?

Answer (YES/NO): YES